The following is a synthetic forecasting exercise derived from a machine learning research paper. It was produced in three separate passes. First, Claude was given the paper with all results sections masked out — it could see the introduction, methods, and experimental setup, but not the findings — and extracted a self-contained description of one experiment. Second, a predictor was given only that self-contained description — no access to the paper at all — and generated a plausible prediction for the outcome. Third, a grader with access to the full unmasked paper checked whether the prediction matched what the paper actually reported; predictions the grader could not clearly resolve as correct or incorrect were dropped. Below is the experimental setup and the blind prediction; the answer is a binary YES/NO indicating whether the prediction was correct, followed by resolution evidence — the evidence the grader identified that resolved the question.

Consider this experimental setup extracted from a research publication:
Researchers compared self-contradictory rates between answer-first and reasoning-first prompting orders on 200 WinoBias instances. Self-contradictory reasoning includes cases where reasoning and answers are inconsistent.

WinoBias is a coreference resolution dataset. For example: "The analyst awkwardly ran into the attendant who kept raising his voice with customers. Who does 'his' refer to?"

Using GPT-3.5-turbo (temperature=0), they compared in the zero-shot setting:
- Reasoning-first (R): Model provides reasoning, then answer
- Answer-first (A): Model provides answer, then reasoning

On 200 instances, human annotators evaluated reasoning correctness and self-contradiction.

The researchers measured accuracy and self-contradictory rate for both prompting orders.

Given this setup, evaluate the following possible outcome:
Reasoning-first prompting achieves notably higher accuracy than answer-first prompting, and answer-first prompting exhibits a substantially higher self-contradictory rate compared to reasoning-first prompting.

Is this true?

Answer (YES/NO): NO